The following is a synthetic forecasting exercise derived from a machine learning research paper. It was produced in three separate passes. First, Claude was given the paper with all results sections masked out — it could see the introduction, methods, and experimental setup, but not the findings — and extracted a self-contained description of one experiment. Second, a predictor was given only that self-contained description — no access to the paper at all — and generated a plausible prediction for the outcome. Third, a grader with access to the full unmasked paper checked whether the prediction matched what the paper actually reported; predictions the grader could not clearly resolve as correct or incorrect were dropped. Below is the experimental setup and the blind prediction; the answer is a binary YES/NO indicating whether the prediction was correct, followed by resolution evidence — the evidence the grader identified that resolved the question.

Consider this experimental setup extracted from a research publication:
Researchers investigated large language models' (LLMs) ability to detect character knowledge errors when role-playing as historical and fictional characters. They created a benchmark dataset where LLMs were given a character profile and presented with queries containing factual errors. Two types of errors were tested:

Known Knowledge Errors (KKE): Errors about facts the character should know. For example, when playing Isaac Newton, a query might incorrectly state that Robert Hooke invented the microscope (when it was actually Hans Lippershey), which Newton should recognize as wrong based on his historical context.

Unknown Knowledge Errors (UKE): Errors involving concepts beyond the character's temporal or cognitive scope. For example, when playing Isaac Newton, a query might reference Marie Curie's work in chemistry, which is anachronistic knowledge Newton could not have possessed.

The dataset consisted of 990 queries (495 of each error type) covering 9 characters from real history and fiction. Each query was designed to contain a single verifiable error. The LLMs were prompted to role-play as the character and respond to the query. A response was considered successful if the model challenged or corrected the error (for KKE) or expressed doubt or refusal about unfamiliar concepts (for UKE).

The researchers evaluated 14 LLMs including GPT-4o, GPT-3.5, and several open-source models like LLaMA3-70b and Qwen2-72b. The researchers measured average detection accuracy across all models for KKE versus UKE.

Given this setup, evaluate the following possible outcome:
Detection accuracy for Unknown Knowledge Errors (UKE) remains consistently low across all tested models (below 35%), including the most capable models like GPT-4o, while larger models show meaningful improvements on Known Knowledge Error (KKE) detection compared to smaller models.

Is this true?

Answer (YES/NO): NO